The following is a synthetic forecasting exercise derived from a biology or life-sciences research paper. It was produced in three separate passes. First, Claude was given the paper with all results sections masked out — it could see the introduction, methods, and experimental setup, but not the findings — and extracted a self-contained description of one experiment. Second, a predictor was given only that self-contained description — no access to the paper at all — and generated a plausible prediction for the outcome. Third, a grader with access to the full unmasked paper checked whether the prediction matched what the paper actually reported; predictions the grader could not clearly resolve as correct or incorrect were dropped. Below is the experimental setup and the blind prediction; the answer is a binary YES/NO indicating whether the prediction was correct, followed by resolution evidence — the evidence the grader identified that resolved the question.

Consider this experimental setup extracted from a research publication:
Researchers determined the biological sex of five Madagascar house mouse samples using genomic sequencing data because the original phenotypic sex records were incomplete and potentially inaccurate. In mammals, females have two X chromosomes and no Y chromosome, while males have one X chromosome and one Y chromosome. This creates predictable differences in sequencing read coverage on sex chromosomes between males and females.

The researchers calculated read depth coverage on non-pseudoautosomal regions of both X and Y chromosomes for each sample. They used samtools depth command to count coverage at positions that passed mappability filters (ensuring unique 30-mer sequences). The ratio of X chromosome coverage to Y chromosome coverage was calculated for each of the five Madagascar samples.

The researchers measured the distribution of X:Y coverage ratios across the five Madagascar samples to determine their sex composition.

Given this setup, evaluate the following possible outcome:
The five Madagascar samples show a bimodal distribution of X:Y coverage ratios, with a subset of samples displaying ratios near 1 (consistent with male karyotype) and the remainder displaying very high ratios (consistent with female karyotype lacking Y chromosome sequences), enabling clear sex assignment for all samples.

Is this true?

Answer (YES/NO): YES